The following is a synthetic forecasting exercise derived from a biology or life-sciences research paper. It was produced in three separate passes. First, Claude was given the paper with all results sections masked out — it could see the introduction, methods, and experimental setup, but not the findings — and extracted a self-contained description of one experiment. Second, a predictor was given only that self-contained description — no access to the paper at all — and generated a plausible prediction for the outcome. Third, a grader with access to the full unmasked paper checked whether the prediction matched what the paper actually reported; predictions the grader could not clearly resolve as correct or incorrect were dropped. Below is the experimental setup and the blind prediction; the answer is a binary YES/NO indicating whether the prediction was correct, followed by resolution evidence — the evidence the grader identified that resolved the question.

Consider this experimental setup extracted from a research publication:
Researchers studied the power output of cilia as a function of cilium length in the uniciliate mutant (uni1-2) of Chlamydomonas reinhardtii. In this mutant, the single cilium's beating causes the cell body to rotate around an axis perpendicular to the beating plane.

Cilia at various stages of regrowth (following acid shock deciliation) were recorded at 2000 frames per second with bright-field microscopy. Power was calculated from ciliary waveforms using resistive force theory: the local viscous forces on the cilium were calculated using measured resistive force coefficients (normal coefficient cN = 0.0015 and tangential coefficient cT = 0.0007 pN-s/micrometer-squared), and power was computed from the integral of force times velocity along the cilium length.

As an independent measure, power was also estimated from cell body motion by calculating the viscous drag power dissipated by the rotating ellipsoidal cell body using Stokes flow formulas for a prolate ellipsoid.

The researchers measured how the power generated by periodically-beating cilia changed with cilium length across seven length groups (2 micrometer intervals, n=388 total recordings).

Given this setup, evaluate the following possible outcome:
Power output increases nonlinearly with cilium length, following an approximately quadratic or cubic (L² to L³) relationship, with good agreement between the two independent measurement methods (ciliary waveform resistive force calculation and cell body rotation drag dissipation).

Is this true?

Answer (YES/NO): NO